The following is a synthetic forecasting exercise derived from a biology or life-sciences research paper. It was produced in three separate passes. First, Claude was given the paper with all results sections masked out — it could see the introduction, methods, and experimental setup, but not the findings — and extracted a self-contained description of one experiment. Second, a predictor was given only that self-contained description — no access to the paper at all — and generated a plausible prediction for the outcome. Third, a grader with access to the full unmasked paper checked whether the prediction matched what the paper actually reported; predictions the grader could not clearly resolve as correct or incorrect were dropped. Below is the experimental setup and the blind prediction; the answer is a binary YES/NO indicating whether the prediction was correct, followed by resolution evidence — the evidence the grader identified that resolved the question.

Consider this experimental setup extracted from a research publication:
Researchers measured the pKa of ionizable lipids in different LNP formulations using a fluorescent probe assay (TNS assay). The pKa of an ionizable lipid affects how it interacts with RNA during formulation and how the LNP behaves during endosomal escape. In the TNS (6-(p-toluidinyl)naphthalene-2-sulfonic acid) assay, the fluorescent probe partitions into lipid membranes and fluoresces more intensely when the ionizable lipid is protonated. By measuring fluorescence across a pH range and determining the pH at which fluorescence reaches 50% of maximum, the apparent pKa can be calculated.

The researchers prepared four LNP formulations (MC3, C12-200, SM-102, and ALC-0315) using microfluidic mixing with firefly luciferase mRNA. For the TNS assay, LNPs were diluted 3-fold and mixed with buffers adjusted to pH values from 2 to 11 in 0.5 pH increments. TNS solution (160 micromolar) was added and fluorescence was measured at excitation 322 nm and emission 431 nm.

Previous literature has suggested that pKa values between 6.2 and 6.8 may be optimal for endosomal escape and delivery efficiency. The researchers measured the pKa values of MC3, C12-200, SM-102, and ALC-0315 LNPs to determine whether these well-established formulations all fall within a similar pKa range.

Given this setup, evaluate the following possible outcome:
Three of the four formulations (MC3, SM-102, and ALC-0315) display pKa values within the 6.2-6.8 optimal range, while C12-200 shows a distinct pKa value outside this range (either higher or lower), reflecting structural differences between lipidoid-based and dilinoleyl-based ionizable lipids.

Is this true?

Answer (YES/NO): NO